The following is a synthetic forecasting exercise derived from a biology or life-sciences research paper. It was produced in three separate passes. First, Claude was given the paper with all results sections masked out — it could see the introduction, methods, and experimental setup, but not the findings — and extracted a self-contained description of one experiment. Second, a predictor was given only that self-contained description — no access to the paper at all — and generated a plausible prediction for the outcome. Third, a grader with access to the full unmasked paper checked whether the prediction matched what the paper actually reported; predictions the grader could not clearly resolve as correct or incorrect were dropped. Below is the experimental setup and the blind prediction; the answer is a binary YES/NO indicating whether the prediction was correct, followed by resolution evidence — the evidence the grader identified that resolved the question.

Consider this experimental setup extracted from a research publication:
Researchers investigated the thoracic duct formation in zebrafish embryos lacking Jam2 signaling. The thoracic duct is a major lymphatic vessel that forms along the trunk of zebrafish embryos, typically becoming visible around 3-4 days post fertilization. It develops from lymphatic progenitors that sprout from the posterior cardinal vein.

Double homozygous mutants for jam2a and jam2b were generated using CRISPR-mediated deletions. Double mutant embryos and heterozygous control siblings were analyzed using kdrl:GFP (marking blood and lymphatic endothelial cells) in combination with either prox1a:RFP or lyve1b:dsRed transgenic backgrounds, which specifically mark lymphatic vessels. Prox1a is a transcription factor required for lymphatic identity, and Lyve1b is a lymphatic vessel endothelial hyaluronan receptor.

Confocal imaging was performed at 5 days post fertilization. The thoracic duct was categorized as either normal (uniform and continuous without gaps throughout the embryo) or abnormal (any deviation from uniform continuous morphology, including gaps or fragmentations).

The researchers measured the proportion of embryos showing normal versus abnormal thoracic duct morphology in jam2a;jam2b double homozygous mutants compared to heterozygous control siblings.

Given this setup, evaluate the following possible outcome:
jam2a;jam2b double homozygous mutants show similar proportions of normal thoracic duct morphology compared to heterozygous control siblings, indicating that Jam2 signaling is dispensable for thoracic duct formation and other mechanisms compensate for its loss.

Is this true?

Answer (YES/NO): NO